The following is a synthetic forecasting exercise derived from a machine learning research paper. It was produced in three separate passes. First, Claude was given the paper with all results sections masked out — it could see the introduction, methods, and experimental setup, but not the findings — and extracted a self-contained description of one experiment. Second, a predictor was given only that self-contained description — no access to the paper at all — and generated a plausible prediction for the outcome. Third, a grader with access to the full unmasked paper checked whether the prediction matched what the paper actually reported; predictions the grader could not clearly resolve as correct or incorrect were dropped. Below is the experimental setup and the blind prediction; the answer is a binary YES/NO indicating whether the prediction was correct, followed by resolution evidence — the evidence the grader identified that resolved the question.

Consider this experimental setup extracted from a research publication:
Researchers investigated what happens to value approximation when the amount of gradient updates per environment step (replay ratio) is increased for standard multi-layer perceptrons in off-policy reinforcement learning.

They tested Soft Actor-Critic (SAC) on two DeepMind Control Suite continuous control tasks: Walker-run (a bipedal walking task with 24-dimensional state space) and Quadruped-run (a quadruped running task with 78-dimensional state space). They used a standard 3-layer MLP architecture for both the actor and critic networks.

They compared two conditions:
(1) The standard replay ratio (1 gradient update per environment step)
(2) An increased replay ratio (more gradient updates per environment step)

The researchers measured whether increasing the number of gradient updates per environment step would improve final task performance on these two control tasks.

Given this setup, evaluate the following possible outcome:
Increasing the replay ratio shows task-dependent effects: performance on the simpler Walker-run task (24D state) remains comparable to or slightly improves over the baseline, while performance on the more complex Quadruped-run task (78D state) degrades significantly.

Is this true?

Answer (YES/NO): YES